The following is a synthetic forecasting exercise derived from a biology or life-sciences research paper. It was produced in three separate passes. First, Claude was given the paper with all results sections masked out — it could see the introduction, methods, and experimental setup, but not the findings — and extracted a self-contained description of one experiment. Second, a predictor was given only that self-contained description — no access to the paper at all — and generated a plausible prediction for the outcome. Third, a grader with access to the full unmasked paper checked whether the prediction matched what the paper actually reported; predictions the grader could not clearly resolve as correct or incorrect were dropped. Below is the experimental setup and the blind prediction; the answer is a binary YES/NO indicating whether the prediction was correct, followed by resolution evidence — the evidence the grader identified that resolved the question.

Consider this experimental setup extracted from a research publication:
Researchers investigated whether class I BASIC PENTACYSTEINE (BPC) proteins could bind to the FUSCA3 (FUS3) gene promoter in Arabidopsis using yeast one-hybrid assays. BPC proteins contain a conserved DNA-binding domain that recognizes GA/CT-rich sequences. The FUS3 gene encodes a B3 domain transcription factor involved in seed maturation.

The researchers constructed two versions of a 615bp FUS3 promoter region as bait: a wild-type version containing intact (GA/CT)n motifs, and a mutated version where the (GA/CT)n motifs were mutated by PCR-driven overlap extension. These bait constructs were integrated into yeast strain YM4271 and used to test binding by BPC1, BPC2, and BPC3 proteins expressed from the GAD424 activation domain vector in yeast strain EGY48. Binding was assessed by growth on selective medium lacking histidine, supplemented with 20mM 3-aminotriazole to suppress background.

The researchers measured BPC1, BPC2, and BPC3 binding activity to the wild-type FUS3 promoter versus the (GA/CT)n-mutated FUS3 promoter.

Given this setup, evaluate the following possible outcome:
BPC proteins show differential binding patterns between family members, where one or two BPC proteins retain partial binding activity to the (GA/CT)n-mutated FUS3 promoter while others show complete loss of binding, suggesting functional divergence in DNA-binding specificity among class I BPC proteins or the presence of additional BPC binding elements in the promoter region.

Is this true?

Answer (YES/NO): NO